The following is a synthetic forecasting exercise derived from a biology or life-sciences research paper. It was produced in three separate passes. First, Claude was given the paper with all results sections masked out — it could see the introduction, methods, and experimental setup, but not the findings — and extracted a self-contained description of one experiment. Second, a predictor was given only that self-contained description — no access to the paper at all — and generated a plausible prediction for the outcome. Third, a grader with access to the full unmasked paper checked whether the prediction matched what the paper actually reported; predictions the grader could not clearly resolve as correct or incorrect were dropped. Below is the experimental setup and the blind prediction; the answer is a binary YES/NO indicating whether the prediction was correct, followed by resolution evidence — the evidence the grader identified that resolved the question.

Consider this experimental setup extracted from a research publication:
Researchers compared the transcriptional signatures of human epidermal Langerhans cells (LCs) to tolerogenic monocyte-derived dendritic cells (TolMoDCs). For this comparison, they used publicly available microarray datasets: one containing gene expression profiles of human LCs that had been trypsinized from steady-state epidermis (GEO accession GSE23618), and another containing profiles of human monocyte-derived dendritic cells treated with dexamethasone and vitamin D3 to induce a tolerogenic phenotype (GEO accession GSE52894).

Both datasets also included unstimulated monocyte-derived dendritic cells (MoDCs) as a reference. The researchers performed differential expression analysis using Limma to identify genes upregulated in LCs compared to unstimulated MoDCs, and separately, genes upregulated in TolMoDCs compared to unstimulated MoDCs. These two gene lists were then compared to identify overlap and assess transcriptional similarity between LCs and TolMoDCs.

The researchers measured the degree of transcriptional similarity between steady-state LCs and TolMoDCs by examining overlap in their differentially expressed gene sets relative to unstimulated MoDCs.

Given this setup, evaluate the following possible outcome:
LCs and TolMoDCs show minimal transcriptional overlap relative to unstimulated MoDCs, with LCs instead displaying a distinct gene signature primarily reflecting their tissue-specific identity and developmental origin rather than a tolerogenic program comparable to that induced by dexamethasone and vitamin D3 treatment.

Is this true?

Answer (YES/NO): YES